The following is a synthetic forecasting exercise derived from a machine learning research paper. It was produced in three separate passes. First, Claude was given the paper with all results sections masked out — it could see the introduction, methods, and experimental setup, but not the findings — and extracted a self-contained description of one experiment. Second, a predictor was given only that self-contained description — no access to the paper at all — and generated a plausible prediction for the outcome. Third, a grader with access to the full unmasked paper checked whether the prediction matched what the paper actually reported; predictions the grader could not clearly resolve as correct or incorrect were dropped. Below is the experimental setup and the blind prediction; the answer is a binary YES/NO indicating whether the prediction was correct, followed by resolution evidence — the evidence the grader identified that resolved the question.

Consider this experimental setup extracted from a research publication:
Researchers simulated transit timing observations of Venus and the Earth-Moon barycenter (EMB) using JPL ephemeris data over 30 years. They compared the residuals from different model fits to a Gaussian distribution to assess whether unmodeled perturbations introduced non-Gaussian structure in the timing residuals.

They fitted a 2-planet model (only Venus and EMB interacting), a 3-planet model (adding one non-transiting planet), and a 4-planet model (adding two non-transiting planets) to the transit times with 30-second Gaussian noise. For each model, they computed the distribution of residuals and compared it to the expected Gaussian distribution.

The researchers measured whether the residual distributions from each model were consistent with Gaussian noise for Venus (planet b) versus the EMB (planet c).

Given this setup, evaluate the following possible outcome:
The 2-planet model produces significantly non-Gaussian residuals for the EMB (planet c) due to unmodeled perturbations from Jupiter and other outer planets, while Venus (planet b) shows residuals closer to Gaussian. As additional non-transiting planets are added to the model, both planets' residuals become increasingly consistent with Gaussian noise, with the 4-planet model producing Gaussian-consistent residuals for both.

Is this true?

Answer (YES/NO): NO